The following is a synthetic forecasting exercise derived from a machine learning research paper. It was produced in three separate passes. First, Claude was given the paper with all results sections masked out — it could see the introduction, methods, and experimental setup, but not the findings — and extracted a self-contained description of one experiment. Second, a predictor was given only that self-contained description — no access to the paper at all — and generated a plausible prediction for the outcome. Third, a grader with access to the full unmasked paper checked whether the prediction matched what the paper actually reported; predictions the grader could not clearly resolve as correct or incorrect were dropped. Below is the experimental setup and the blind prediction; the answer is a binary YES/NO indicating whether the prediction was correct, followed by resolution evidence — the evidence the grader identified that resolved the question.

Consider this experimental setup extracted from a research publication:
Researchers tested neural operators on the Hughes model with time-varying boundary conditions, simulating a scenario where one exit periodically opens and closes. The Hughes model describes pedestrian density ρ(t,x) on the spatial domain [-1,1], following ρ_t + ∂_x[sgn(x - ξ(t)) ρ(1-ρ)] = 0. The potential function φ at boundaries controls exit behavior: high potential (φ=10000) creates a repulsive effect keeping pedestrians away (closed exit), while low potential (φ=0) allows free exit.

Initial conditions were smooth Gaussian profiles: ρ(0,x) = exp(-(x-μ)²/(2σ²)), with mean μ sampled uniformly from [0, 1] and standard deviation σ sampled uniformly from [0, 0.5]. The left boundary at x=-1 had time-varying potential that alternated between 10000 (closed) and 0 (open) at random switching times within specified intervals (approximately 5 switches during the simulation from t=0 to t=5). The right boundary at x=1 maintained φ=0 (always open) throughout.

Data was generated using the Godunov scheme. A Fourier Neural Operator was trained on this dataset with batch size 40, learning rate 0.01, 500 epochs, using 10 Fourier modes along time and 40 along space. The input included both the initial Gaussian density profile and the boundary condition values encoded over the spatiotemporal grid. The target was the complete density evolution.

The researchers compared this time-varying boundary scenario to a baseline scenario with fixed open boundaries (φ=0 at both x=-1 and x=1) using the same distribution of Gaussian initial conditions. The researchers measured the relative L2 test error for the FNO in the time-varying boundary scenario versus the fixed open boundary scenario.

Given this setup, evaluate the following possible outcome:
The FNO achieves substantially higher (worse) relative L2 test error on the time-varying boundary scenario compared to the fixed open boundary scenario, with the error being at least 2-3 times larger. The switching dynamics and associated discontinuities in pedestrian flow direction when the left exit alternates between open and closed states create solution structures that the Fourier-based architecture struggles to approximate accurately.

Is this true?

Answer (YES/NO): YES